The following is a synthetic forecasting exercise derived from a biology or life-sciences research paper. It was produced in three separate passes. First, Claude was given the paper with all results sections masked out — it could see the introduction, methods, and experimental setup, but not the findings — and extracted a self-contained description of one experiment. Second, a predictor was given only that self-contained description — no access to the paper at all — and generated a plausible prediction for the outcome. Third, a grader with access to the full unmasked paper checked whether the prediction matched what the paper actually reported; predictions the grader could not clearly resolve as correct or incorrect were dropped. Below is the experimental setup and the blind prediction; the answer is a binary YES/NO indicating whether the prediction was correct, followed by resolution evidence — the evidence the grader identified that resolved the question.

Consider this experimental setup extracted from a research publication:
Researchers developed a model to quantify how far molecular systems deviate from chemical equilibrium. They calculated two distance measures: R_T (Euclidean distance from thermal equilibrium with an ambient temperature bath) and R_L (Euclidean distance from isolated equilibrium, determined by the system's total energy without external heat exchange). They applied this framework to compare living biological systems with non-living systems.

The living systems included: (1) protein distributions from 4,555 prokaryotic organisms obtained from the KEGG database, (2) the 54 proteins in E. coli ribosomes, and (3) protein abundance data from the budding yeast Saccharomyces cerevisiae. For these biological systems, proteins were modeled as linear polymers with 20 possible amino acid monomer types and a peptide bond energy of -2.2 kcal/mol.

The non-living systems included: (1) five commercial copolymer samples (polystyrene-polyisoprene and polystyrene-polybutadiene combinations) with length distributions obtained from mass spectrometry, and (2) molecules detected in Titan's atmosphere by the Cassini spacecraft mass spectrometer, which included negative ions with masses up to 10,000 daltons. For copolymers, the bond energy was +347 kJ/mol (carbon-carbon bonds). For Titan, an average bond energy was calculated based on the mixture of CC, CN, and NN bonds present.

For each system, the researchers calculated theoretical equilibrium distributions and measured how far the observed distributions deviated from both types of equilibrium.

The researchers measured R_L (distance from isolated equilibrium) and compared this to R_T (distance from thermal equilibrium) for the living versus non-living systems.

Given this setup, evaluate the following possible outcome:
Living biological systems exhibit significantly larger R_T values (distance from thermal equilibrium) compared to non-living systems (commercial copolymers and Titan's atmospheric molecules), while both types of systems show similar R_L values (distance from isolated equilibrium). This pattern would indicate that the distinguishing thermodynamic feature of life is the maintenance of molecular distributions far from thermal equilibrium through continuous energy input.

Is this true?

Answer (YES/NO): NO